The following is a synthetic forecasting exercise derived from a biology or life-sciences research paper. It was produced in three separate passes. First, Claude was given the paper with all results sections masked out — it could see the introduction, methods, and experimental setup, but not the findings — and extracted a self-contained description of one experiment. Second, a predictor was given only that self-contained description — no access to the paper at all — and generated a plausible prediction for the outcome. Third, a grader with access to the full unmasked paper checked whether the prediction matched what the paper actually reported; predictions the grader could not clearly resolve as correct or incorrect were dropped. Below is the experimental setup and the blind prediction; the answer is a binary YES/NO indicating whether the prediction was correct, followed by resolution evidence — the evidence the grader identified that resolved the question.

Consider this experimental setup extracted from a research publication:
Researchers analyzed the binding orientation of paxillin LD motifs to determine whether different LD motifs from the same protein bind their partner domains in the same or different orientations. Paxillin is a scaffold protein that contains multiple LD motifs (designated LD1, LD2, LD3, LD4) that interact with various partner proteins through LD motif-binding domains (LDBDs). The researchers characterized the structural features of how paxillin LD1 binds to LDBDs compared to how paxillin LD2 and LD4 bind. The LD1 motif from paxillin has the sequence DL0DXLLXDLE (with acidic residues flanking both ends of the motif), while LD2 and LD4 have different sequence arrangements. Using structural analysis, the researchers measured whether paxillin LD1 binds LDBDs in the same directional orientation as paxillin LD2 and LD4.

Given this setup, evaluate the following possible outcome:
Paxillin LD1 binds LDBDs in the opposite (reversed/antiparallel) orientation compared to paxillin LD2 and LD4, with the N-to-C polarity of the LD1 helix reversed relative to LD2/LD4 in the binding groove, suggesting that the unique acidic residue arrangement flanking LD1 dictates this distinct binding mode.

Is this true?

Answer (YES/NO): YES